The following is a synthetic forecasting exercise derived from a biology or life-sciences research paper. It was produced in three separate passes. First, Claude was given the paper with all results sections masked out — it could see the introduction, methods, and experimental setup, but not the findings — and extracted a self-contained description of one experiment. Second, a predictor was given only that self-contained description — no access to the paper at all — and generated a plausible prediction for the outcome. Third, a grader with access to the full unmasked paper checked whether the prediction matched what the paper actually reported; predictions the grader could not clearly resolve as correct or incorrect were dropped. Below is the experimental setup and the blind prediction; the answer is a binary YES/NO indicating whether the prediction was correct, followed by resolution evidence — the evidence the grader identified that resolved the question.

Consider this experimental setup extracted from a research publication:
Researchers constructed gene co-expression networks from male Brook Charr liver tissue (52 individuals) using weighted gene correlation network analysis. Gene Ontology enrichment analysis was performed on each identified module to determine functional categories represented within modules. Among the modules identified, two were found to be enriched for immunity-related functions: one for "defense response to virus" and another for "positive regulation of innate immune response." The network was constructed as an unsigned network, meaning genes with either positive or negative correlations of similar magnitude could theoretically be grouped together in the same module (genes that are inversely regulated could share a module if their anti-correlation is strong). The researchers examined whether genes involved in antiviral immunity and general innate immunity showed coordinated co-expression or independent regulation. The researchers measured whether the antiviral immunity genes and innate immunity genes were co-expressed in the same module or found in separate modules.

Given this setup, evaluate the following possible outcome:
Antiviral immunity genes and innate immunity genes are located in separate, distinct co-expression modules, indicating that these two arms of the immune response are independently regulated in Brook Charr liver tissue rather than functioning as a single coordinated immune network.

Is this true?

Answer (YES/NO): YES